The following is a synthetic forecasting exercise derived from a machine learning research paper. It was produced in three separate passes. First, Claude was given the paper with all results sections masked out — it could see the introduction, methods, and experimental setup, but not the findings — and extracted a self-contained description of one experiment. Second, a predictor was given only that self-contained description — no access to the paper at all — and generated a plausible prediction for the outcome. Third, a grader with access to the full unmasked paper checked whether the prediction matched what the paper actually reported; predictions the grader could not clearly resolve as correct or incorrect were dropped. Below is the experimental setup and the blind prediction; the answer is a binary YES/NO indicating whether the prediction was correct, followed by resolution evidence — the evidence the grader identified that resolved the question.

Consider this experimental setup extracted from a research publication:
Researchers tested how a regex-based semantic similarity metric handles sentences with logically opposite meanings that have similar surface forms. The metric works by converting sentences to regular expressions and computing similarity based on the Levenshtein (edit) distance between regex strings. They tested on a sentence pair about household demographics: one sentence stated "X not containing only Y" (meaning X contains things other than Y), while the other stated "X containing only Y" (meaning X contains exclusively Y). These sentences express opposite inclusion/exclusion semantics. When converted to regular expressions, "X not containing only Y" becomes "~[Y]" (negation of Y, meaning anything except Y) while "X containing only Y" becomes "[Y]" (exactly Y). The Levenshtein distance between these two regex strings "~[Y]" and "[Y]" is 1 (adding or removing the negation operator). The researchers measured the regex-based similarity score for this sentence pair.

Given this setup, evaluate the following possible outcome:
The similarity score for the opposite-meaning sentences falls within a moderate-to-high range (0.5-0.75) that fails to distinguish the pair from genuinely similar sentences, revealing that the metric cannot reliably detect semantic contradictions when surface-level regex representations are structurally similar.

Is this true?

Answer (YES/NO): YES